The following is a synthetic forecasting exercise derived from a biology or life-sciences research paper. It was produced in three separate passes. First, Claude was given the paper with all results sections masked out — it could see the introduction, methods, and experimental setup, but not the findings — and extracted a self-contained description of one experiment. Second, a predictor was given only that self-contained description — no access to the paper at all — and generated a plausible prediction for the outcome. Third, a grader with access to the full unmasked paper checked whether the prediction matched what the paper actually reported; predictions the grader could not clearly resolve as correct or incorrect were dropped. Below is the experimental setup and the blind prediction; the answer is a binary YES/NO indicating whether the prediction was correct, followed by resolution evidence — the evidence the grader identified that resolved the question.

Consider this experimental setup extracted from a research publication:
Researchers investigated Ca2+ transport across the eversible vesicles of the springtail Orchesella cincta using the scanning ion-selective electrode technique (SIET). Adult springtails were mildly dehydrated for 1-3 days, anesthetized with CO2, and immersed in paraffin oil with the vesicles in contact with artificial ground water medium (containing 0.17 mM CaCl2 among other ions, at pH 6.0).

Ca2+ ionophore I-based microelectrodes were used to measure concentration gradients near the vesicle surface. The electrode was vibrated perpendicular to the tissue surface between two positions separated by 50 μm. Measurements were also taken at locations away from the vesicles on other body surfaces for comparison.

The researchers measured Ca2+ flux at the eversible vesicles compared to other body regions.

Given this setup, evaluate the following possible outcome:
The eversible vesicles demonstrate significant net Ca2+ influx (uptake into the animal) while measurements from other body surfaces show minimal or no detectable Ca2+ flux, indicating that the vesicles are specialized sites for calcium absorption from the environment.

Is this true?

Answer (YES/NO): NO